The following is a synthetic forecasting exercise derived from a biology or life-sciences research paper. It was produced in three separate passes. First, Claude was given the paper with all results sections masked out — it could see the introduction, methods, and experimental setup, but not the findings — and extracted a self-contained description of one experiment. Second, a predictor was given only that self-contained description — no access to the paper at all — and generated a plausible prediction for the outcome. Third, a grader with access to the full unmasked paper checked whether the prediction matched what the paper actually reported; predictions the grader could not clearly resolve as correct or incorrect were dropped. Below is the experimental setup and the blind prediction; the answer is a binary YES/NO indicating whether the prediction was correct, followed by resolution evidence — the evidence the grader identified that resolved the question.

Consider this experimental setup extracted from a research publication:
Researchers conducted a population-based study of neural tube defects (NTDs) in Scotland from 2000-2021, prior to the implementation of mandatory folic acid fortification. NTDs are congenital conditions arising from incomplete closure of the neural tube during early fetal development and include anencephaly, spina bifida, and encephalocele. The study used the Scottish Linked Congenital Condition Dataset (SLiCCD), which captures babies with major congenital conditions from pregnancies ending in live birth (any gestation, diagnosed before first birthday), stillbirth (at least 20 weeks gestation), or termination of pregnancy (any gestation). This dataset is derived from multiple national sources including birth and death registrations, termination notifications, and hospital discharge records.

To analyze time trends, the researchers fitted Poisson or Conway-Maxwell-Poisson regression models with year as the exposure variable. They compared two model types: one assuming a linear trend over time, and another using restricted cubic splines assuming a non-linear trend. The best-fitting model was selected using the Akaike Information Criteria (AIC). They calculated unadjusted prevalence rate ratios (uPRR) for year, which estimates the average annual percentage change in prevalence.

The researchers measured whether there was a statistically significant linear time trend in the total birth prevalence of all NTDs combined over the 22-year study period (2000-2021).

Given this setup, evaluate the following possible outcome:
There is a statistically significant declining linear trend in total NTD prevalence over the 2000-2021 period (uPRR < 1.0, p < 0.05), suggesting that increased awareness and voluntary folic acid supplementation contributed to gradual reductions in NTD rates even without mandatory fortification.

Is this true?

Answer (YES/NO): NO